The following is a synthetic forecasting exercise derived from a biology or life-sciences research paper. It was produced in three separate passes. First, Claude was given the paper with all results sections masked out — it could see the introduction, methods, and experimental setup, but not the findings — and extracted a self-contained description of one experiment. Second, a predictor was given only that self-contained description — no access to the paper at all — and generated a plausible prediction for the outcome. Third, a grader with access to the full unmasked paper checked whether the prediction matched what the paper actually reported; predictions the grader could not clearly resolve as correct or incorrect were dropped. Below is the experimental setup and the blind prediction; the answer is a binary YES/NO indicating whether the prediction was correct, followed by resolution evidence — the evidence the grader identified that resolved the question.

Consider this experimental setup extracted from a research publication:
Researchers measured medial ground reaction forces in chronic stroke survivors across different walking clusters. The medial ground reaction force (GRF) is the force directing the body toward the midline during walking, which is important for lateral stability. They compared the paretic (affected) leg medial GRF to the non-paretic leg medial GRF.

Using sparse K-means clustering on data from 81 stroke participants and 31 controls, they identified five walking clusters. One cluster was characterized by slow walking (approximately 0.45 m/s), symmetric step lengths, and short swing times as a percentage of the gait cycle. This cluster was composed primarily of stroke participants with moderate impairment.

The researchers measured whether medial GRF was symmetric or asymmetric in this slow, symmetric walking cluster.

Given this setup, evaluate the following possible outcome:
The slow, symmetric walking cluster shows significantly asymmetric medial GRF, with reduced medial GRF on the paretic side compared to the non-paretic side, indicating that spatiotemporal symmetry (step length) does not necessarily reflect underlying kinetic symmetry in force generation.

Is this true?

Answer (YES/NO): NO